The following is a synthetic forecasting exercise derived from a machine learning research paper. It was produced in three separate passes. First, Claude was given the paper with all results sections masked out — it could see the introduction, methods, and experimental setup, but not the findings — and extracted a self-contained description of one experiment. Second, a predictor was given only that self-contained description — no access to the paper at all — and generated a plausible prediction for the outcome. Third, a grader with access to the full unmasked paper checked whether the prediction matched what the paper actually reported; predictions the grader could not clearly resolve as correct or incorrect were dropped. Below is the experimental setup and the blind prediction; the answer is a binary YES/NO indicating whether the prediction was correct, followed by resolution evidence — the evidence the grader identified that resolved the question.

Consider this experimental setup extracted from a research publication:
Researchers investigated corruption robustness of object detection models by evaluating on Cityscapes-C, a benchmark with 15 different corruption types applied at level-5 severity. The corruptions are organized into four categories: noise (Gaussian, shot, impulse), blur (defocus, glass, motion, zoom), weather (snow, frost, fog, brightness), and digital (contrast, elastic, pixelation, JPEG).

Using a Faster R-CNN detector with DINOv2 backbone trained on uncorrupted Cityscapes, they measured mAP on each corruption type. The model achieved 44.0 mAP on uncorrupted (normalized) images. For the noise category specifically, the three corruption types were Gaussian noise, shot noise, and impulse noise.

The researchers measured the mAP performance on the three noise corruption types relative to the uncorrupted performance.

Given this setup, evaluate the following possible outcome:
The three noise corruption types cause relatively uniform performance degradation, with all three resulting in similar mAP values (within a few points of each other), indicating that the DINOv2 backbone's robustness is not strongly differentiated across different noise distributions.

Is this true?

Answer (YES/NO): YES